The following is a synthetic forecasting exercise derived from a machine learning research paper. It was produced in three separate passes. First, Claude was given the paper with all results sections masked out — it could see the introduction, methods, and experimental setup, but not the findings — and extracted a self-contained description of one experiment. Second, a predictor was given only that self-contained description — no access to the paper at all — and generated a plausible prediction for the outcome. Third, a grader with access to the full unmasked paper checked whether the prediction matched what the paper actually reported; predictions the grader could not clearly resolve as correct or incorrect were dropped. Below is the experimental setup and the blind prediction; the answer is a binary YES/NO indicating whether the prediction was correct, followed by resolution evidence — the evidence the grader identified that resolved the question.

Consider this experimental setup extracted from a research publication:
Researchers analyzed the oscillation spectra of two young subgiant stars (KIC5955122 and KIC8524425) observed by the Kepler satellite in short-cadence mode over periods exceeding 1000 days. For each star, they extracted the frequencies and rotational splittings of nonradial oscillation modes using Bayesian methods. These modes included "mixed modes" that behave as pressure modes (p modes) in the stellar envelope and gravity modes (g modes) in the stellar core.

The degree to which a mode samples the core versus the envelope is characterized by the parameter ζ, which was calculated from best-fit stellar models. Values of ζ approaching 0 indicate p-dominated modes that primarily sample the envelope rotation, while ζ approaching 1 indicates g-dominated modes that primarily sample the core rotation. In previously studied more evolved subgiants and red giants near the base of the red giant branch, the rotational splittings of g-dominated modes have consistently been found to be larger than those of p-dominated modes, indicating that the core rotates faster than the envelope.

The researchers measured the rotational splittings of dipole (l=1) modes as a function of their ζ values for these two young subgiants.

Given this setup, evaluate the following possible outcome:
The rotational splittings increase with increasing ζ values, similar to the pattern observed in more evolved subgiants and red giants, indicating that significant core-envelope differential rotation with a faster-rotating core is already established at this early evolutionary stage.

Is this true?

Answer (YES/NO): NO